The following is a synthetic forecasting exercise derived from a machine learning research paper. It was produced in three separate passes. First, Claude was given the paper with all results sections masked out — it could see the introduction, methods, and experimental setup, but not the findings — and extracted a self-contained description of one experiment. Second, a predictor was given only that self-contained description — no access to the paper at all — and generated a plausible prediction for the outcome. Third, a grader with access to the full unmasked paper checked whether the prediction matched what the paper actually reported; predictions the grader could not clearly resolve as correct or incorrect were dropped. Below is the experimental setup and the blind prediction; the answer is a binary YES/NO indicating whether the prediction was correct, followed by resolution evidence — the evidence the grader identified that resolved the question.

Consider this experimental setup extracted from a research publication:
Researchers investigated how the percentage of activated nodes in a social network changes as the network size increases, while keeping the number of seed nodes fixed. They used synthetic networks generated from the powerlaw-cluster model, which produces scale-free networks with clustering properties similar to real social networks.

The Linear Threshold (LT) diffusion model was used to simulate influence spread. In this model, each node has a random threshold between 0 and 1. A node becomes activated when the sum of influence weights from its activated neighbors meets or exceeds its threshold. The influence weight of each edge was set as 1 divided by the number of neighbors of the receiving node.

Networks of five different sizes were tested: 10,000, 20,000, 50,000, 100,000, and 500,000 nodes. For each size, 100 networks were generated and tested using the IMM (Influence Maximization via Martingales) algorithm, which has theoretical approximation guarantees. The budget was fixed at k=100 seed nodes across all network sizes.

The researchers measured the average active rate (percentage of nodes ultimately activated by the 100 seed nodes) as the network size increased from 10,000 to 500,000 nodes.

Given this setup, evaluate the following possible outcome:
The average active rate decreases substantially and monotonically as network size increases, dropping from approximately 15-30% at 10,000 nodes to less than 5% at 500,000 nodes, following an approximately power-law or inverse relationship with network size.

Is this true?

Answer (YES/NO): NO